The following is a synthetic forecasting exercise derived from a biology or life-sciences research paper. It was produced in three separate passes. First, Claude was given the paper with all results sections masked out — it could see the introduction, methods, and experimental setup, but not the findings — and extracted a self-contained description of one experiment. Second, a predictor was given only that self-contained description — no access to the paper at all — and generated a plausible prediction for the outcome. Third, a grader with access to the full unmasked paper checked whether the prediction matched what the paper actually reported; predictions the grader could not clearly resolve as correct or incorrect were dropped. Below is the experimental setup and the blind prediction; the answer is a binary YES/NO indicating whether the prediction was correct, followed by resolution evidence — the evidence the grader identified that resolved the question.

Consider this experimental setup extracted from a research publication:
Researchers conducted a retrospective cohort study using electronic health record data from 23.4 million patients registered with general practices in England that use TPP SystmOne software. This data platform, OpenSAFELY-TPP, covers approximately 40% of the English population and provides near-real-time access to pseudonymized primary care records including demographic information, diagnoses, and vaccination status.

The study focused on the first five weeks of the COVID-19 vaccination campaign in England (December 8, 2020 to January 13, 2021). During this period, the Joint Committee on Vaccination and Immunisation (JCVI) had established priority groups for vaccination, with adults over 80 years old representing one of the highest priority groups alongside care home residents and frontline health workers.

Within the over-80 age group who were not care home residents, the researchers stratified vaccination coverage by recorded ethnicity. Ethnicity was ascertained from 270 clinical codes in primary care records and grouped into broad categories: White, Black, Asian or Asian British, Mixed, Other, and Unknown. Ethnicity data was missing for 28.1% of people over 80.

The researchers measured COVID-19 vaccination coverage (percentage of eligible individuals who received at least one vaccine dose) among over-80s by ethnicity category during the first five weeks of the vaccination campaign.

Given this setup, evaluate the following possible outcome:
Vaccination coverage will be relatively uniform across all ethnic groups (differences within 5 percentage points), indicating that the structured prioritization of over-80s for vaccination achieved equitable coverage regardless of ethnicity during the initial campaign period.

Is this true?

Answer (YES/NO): NO